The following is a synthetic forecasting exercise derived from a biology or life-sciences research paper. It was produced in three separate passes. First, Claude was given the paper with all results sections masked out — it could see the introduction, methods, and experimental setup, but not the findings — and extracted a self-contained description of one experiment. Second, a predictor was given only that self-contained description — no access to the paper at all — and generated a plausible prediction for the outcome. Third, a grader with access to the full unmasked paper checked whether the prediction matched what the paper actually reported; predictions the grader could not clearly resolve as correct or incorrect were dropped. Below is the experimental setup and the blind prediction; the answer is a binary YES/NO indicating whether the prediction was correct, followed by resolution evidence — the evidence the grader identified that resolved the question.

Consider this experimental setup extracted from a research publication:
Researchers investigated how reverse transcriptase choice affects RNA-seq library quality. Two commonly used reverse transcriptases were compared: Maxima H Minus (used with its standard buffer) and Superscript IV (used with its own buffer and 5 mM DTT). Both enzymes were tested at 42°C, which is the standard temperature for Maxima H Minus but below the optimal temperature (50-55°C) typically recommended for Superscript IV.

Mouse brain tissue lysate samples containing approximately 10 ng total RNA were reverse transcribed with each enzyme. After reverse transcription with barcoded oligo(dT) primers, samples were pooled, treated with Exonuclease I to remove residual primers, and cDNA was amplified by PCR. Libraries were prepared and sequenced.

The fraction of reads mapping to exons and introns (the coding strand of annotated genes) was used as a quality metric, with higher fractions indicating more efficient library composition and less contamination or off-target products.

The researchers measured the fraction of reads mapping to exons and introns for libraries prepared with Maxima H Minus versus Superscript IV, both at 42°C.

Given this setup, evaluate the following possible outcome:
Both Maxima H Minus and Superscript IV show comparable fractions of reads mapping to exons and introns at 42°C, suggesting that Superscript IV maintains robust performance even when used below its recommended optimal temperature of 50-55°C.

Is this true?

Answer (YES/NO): NO